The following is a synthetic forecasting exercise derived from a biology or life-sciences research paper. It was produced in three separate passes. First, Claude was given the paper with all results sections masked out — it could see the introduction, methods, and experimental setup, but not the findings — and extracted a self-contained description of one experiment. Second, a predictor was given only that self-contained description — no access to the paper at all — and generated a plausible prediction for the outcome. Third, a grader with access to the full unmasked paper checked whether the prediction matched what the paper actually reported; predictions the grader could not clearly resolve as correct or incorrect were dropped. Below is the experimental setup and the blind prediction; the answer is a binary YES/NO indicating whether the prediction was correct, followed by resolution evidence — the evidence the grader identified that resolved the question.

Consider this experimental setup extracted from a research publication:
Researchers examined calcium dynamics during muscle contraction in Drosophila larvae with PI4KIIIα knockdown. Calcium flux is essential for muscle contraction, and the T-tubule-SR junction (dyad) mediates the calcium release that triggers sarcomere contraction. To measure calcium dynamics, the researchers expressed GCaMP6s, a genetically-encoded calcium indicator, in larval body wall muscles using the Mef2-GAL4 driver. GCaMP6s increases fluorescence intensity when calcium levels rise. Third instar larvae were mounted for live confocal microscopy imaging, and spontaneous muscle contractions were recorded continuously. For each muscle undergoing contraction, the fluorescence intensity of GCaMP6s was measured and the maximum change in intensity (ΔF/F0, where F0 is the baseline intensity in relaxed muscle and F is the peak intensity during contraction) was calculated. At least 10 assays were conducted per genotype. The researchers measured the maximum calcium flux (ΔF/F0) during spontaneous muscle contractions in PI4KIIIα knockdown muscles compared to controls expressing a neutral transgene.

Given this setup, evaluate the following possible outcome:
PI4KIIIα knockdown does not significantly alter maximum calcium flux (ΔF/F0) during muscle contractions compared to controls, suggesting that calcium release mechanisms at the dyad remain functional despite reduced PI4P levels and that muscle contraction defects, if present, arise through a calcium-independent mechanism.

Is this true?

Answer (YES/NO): NO